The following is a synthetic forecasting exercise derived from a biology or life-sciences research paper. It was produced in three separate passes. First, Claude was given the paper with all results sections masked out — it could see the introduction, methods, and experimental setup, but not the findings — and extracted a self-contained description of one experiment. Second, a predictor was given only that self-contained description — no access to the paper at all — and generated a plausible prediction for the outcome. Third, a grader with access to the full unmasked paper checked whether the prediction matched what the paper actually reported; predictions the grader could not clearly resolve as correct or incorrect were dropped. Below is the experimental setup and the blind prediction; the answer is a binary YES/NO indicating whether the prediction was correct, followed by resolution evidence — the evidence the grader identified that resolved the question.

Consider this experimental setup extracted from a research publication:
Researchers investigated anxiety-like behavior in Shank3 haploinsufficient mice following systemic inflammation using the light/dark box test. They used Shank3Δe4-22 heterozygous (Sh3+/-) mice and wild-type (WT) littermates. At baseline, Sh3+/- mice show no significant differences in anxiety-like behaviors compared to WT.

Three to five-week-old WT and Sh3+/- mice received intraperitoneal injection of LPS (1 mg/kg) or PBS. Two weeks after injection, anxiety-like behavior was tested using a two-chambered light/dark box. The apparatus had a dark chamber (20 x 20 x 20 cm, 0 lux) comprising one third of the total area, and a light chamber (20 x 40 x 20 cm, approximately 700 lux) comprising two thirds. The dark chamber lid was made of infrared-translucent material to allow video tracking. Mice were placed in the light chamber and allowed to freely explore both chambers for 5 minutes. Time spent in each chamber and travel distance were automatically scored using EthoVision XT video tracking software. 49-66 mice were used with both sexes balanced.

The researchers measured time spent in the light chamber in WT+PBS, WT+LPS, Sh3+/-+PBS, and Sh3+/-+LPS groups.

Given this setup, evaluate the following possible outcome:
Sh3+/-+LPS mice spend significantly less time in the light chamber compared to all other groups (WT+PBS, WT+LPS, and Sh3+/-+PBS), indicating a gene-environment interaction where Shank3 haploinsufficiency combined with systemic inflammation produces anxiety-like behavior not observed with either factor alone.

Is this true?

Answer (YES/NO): YES